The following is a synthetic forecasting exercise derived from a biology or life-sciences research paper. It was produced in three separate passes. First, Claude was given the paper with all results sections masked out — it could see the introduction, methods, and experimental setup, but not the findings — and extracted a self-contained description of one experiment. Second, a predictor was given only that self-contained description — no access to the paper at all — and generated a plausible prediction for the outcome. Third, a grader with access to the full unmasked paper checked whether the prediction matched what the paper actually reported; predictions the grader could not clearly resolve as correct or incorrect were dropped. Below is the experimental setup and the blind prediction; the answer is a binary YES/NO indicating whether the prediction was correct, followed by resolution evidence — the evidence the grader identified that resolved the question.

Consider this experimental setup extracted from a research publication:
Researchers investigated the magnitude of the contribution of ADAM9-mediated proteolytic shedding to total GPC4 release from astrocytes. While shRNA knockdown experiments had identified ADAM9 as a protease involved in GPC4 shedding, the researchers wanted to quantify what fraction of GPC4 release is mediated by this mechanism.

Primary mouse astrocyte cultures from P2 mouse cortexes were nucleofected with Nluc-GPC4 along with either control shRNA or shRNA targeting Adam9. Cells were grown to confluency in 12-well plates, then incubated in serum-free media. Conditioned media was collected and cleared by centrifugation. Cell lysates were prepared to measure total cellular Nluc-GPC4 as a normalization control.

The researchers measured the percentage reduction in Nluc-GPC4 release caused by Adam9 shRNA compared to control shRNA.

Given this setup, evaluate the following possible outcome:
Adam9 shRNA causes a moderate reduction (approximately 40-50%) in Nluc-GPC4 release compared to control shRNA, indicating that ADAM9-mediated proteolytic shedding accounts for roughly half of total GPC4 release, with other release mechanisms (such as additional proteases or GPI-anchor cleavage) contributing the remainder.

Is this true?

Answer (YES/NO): NO